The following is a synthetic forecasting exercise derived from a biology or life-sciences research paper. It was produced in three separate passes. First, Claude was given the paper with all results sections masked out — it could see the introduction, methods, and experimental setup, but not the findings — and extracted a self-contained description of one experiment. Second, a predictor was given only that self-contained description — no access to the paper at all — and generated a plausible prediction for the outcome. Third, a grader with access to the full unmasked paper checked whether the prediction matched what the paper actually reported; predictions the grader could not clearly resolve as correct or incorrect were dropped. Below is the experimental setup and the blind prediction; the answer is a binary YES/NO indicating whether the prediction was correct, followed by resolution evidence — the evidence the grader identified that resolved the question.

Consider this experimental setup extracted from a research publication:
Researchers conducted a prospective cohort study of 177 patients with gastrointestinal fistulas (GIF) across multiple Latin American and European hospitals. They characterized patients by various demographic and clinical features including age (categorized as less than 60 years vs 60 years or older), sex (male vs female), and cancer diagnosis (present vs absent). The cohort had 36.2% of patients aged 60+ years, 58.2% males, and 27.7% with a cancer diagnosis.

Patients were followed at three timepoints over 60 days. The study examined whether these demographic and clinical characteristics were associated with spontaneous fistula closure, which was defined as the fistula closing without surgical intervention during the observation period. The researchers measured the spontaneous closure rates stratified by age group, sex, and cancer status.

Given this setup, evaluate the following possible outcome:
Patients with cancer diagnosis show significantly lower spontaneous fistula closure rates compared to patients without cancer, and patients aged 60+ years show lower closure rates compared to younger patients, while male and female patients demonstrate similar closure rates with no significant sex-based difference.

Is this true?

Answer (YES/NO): NO